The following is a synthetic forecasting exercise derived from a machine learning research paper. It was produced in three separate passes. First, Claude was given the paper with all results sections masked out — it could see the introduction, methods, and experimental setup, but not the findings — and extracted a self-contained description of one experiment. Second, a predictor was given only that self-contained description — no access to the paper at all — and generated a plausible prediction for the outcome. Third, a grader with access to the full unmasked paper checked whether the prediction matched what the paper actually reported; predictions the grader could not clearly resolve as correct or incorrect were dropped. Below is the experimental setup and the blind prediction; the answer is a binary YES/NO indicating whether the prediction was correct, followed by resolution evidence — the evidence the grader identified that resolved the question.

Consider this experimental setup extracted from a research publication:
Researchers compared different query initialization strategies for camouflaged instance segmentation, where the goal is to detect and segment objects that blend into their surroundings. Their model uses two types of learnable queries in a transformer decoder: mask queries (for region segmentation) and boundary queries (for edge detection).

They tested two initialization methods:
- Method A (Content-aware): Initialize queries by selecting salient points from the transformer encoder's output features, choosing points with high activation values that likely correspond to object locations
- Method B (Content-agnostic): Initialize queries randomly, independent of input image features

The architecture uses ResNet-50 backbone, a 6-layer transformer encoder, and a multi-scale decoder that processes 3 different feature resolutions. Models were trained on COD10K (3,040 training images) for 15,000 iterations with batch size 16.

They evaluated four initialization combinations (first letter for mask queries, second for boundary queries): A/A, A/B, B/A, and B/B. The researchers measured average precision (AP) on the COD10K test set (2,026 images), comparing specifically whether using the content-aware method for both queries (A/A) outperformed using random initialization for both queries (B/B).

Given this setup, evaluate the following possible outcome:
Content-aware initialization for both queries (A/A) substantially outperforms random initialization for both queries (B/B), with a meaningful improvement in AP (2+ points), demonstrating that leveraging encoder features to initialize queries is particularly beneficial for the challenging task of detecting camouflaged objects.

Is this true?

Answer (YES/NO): NO